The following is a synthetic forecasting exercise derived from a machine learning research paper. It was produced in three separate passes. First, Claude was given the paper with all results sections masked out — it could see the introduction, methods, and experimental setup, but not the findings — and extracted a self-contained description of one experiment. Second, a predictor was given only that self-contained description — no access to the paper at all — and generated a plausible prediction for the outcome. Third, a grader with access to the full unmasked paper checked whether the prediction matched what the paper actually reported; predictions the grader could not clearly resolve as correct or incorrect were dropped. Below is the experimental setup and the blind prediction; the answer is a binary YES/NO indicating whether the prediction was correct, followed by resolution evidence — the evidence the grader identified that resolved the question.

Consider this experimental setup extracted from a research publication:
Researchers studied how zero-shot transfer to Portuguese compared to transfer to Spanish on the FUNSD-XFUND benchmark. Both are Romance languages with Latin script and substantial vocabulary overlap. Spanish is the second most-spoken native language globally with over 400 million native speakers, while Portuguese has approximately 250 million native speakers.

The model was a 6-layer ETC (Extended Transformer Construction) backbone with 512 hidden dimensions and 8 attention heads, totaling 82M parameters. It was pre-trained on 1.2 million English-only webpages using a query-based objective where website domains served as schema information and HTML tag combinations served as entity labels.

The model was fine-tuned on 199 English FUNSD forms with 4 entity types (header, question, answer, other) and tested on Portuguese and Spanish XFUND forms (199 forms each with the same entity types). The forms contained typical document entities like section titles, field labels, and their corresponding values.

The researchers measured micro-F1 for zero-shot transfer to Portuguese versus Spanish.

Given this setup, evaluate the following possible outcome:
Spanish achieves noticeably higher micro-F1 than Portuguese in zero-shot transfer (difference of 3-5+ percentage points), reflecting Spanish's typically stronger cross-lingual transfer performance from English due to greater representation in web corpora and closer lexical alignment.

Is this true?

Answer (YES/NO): NO